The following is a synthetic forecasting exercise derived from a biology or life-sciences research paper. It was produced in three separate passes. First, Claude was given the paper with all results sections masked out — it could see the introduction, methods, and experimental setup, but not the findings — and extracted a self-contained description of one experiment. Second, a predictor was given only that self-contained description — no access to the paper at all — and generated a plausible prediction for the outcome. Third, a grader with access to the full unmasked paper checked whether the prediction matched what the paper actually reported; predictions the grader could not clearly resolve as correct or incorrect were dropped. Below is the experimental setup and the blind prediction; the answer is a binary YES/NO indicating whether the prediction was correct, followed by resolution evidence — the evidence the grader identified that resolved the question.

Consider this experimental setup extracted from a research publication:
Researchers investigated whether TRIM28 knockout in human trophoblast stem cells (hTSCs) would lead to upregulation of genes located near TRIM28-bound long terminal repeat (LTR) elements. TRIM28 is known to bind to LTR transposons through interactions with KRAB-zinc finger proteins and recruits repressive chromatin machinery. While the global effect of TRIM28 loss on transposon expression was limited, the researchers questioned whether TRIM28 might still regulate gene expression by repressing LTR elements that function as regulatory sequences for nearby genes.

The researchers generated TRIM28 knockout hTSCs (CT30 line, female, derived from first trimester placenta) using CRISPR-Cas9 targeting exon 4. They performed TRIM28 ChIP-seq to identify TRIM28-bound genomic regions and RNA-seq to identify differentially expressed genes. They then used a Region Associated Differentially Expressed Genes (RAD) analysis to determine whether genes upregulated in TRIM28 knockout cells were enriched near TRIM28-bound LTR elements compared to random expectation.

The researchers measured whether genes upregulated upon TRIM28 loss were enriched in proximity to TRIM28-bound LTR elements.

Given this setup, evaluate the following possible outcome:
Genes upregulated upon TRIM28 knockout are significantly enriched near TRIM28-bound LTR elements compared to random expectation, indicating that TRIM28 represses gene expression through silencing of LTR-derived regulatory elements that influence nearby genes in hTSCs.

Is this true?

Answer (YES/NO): YES